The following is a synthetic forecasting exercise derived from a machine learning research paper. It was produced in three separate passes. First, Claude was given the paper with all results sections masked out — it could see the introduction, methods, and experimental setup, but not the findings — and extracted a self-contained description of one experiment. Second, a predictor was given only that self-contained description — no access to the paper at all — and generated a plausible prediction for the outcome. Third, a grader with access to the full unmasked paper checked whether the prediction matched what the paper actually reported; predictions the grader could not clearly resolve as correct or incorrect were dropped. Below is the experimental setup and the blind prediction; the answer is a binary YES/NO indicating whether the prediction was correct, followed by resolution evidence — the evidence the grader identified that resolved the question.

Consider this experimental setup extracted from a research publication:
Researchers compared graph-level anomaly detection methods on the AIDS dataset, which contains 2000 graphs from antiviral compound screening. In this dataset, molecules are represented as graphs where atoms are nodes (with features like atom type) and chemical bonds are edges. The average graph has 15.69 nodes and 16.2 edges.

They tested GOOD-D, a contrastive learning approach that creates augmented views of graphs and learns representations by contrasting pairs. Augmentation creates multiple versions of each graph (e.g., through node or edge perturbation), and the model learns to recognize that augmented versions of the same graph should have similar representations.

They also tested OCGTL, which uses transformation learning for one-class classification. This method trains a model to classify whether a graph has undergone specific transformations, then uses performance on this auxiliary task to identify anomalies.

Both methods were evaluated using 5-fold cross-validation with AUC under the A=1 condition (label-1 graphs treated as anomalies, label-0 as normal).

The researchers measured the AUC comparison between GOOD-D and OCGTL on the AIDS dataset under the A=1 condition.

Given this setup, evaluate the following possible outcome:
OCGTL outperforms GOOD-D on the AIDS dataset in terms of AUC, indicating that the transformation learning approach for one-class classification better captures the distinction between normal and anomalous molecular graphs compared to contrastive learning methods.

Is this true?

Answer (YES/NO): YES